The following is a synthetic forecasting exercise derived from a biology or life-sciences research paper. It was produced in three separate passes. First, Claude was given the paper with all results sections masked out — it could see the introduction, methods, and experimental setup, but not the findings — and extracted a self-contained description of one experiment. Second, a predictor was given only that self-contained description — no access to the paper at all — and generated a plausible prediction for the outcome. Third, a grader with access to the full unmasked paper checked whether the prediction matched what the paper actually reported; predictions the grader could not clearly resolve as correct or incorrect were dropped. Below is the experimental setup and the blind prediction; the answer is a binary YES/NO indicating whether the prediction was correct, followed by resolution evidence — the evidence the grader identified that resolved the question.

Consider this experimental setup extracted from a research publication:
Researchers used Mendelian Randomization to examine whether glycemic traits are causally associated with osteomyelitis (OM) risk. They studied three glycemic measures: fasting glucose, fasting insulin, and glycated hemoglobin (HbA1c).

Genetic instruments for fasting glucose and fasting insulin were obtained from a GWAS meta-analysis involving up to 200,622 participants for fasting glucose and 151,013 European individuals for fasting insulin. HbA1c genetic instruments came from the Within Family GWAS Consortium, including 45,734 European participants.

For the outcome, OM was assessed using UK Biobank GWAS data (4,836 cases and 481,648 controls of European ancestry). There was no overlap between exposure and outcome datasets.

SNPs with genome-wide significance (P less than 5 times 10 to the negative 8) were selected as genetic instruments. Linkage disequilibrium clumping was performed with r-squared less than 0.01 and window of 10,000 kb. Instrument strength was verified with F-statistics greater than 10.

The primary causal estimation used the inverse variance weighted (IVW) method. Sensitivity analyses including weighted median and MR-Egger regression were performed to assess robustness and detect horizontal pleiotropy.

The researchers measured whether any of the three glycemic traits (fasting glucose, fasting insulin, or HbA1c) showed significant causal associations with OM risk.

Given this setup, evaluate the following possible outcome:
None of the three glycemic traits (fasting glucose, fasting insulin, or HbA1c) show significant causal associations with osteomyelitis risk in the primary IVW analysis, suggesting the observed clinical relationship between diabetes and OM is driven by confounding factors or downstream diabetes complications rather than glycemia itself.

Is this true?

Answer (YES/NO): YES